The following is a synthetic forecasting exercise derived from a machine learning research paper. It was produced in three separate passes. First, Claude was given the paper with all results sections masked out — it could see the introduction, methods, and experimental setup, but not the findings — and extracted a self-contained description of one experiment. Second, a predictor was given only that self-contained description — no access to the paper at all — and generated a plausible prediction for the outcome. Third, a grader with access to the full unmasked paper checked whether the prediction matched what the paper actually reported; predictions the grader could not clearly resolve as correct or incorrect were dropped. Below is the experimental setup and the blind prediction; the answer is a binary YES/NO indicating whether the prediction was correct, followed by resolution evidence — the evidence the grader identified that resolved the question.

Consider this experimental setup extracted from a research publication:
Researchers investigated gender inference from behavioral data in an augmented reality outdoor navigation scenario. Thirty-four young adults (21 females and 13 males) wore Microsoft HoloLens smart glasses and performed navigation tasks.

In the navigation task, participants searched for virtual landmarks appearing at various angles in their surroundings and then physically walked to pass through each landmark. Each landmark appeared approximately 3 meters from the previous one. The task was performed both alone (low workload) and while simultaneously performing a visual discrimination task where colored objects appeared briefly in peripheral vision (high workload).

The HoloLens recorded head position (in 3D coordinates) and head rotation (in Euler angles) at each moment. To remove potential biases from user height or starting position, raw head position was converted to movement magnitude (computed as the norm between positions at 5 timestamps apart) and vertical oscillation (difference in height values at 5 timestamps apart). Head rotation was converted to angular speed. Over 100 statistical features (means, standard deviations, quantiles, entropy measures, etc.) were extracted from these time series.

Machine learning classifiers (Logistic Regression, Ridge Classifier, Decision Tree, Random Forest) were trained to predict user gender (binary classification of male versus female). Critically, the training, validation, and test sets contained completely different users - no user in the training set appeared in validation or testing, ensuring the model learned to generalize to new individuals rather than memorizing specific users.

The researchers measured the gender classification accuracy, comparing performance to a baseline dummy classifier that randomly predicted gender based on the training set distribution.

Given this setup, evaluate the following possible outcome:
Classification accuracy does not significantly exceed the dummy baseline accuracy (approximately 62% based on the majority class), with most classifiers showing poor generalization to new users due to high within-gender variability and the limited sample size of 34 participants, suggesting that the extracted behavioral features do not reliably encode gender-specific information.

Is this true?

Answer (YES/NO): NO